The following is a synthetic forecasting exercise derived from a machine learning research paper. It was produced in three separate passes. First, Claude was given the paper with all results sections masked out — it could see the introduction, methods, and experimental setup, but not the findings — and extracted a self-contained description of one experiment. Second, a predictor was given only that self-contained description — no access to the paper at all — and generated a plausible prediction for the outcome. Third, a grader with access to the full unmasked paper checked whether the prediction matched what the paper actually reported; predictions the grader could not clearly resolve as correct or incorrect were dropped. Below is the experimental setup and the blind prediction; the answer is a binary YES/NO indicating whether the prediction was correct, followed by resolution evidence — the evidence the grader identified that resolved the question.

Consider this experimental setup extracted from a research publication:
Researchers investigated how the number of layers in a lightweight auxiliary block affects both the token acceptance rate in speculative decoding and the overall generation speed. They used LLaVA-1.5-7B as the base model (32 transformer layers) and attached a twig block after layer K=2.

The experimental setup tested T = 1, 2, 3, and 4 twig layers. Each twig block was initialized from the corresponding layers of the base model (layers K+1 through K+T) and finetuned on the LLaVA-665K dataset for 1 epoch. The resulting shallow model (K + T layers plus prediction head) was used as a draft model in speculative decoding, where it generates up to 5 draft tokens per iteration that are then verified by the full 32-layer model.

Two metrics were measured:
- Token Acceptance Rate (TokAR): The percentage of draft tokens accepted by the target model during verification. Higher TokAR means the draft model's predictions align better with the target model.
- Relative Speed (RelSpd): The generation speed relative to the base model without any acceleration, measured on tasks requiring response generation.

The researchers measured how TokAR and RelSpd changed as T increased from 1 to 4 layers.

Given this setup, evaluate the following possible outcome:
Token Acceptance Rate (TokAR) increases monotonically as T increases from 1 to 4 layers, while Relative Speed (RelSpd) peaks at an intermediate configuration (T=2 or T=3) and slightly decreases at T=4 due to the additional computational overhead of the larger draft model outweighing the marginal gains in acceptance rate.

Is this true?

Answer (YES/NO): NO